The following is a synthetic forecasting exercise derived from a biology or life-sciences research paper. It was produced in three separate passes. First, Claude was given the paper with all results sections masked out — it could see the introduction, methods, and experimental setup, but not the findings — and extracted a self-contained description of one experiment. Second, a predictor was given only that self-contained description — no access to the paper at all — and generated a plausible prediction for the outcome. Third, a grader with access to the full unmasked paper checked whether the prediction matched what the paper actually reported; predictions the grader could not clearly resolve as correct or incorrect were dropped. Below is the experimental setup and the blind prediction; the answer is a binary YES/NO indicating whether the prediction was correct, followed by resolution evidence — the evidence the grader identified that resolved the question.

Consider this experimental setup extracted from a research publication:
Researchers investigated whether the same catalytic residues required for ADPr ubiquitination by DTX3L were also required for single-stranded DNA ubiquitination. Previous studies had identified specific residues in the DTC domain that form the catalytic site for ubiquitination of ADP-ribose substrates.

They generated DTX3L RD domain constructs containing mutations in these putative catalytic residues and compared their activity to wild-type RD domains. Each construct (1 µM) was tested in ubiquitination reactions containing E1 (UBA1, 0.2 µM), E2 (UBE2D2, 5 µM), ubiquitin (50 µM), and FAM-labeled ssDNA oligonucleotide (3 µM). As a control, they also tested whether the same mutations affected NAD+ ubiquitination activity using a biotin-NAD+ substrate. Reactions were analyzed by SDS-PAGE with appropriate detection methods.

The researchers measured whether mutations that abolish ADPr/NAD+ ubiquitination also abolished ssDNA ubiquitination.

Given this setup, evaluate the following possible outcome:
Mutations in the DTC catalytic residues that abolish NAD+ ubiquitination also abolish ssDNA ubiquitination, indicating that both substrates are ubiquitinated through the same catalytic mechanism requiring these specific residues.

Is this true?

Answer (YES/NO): YES